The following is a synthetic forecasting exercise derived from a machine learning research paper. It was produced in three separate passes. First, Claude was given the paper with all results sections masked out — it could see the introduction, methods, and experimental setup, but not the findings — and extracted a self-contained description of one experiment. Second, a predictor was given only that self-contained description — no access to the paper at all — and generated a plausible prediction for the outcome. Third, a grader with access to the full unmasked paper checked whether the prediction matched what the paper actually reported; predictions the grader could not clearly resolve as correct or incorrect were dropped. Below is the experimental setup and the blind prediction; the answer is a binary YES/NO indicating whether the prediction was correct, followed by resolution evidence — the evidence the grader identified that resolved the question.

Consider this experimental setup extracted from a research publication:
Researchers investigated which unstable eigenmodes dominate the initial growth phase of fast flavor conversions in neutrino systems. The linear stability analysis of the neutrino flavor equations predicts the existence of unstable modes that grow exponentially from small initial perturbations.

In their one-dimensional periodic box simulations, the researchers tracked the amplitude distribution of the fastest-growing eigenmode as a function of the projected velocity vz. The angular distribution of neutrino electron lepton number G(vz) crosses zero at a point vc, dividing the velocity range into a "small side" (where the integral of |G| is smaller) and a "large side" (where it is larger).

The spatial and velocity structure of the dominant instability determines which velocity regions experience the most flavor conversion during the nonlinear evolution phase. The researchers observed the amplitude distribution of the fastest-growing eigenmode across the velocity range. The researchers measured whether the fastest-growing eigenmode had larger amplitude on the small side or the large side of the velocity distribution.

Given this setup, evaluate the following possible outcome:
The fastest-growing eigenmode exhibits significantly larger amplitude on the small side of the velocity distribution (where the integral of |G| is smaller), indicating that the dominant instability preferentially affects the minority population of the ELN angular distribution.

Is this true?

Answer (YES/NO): YES